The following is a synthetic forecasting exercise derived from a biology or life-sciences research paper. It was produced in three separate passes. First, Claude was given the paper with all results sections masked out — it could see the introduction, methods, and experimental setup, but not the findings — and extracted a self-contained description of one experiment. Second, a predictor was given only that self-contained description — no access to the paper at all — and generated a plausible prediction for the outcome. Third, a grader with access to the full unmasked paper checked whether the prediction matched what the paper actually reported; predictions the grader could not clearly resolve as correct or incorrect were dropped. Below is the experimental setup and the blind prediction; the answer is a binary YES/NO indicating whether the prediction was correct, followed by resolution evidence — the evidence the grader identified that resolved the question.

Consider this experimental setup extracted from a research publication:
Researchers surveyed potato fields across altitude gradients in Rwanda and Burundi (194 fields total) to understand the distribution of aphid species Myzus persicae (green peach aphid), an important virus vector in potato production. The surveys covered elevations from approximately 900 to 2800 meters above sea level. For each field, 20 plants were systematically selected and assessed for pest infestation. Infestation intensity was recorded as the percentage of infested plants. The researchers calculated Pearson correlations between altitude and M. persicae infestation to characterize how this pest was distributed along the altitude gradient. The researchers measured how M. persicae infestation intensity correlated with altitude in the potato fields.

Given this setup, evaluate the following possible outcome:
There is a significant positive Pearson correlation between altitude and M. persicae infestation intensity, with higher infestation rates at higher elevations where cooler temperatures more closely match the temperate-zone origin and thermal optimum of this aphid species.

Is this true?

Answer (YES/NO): YES